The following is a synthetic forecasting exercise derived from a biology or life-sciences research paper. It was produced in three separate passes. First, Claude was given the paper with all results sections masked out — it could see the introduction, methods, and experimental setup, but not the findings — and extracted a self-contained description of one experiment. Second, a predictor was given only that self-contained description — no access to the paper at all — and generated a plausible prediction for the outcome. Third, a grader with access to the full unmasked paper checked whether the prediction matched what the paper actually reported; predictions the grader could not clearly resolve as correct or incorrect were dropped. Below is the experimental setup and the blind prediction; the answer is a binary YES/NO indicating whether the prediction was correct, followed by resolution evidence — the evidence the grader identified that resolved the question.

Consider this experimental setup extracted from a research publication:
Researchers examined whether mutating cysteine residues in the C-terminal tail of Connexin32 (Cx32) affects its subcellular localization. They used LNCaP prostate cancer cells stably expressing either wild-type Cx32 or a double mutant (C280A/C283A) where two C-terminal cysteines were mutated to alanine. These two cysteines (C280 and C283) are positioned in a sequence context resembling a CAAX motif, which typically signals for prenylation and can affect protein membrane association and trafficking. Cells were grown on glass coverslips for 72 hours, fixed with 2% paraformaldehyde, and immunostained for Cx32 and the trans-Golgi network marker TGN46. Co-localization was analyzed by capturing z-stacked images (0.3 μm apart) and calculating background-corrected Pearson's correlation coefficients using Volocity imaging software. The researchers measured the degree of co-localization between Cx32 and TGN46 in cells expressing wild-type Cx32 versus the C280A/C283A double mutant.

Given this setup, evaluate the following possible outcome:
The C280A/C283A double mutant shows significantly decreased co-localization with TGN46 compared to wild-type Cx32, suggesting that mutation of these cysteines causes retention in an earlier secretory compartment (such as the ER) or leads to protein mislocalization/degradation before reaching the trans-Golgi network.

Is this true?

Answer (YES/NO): NO